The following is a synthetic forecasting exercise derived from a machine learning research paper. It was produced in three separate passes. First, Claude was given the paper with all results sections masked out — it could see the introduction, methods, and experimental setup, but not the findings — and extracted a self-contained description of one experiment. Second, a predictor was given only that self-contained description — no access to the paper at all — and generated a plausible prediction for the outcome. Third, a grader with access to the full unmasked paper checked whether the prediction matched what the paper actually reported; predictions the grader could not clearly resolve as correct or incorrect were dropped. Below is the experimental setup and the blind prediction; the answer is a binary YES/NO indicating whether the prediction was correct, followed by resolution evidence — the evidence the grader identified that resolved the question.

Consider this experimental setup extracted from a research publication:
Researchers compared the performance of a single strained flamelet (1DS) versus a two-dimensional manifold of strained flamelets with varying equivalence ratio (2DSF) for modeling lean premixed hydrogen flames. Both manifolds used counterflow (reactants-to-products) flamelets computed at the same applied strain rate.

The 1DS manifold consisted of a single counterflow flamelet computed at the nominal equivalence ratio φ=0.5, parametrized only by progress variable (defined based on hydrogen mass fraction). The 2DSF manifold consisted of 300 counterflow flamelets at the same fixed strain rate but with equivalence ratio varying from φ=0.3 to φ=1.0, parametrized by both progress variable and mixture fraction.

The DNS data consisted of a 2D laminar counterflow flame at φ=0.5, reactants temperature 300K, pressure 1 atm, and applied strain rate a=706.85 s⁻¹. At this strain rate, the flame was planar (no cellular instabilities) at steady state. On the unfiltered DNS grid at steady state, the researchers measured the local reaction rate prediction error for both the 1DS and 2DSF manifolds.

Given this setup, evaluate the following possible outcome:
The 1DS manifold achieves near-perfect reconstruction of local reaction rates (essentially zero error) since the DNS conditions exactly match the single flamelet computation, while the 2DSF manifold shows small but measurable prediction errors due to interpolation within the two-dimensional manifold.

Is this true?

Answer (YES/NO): NO